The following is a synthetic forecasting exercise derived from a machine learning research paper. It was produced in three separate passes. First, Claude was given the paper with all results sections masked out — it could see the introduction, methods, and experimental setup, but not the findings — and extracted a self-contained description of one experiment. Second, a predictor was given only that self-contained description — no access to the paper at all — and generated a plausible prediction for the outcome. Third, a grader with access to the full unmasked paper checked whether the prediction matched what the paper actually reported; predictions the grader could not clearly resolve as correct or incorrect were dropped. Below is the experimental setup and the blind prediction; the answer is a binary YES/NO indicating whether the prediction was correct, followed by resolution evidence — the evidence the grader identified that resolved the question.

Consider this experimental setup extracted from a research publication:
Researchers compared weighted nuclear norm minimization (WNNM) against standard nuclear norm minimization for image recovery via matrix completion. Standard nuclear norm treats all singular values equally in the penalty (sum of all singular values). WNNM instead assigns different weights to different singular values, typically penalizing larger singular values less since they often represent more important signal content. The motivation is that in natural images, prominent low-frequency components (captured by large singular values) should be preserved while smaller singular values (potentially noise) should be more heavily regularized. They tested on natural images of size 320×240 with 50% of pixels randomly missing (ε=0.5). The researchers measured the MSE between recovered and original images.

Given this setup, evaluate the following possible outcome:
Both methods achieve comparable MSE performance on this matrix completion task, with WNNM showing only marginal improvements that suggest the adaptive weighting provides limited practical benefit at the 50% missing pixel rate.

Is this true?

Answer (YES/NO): NO